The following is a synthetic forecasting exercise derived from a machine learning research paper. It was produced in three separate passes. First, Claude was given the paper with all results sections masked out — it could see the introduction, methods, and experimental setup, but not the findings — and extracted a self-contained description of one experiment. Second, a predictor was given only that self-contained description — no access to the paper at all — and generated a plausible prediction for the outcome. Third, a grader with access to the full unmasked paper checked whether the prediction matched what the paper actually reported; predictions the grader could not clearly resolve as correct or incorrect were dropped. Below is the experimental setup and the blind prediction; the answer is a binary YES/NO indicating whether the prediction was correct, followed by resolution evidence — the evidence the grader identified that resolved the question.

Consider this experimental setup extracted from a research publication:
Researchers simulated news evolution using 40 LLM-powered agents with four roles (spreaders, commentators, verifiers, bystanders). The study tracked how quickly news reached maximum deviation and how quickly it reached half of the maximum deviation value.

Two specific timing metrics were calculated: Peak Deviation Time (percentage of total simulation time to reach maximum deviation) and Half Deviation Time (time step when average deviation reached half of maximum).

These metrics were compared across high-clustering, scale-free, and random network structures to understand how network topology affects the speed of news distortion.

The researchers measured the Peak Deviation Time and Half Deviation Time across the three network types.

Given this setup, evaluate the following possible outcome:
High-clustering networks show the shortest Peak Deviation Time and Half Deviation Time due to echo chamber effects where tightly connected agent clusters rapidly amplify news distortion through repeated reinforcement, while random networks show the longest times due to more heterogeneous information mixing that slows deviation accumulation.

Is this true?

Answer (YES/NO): YES